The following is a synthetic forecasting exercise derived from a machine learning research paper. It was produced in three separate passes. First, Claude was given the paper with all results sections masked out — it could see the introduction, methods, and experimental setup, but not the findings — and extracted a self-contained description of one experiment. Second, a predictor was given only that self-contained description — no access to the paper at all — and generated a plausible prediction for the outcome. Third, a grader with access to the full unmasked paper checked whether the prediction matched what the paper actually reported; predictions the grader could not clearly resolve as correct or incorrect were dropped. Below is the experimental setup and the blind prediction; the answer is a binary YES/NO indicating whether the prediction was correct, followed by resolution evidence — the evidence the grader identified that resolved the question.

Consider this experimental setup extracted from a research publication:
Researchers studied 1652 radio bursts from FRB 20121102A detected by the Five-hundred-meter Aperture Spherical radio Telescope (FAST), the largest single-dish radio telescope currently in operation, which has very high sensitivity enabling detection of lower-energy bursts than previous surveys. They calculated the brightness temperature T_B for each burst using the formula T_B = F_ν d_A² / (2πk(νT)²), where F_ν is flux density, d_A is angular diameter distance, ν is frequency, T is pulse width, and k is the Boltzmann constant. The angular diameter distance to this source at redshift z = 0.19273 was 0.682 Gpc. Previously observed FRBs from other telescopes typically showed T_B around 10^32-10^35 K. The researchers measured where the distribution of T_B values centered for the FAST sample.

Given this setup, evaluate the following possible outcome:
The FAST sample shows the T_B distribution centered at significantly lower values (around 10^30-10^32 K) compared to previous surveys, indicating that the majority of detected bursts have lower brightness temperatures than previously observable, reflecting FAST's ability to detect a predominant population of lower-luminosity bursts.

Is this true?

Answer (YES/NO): YES